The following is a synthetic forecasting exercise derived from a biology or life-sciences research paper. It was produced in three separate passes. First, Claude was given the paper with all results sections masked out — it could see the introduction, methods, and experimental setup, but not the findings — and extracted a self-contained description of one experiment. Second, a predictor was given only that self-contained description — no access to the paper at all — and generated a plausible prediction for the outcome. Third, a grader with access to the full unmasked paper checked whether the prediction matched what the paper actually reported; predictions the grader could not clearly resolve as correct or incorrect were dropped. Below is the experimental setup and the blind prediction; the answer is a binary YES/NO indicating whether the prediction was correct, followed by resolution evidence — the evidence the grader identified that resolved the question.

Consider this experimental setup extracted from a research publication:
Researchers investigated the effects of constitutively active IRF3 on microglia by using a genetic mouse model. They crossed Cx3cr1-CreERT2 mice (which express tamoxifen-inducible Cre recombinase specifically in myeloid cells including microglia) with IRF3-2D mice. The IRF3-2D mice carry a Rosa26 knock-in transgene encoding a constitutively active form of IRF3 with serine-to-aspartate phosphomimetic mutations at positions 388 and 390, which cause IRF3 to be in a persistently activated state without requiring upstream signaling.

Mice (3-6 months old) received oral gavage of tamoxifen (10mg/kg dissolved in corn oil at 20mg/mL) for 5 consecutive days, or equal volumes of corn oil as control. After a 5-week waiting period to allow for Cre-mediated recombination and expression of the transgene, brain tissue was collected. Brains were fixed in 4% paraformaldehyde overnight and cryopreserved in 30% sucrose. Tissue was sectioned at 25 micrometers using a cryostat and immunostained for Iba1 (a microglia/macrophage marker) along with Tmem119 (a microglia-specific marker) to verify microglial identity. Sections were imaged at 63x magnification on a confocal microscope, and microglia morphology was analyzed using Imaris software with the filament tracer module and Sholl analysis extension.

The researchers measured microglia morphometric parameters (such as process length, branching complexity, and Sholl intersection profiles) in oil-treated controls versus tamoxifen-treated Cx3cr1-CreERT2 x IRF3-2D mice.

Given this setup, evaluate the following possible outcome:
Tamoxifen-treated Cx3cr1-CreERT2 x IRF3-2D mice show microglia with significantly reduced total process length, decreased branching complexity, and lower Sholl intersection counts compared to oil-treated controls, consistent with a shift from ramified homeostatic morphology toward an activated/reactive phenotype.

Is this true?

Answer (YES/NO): NO